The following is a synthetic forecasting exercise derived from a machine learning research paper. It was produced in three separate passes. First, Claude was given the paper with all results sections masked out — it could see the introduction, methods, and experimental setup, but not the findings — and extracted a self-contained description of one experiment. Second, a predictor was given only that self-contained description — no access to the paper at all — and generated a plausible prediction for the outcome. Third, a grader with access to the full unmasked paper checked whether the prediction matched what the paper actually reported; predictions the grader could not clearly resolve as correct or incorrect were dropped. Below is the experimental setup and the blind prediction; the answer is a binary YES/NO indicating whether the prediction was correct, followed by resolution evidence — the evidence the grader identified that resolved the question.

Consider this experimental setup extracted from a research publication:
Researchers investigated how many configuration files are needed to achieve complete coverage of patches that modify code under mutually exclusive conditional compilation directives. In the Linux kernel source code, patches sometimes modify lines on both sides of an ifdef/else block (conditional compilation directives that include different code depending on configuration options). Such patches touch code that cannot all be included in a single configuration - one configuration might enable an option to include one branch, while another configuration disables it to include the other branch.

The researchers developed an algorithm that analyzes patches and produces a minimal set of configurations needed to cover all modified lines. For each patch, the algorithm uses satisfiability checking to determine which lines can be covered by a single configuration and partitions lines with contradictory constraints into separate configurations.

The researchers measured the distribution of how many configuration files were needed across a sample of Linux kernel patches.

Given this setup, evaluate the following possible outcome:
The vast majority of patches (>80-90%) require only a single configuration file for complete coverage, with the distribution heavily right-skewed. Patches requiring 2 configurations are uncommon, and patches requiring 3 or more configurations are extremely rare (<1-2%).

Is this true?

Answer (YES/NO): YES